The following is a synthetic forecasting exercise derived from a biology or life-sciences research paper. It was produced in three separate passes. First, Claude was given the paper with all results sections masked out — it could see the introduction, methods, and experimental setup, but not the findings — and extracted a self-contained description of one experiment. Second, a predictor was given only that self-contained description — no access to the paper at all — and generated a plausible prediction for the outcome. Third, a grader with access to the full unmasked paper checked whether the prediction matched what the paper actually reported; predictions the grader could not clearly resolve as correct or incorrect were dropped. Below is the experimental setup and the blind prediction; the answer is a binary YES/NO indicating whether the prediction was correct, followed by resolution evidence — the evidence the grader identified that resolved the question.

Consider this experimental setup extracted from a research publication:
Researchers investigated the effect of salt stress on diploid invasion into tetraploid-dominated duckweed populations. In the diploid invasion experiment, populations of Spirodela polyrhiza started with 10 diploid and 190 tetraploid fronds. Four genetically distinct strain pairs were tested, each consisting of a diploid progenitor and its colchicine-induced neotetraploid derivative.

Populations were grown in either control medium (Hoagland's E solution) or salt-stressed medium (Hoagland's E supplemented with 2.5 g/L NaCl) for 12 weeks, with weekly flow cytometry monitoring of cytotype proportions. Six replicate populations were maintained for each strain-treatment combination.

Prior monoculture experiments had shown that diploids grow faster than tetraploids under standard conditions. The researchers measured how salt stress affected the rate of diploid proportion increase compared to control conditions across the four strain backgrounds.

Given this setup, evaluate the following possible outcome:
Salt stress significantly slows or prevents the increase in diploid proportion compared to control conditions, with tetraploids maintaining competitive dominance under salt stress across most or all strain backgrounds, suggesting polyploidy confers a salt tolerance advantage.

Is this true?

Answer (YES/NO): NO